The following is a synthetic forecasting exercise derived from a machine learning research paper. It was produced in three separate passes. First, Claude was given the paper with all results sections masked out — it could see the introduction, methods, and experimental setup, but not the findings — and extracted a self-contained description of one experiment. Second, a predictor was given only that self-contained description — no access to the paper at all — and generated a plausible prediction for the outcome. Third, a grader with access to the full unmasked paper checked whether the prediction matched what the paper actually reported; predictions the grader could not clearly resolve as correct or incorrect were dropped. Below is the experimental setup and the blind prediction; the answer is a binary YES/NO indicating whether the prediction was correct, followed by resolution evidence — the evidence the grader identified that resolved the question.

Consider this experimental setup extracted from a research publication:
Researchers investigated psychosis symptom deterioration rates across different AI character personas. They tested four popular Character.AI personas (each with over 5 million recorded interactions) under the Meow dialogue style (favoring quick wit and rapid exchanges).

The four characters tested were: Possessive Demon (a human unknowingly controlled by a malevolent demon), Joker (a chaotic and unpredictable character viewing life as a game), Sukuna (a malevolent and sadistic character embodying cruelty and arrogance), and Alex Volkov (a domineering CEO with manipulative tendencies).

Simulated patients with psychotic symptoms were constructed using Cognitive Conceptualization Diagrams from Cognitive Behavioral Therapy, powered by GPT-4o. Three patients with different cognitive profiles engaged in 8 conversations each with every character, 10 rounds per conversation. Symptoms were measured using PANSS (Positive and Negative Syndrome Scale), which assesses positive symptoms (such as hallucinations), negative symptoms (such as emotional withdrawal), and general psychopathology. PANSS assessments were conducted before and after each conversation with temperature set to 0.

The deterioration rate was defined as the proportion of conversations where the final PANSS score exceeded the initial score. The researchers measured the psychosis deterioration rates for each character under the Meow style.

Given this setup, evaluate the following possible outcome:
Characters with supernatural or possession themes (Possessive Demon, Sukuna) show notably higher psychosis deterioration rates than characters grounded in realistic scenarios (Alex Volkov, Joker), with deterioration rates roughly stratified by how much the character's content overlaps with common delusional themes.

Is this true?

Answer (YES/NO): NO